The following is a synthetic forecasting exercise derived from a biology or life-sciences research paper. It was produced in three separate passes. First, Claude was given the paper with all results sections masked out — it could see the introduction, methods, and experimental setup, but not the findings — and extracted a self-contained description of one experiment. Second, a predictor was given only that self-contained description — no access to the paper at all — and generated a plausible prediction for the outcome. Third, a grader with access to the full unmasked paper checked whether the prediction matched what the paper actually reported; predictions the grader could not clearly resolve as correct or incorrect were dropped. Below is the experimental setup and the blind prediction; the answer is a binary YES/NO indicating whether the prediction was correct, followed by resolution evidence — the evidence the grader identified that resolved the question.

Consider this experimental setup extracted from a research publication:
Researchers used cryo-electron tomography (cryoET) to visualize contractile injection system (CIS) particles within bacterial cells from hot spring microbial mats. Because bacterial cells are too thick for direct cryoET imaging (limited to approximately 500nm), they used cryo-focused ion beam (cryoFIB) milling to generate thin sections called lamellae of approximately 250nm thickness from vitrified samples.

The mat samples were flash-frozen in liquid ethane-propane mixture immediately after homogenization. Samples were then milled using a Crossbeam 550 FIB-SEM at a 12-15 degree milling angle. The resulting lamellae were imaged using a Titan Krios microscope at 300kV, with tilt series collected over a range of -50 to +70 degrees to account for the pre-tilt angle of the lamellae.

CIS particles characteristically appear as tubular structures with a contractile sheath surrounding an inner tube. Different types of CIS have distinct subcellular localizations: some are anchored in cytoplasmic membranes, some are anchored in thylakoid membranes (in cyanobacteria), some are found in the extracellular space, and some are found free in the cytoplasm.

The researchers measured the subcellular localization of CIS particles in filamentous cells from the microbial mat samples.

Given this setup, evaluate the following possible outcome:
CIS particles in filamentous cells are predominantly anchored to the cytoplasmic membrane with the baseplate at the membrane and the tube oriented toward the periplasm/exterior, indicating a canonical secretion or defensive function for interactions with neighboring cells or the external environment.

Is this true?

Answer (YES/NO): NO